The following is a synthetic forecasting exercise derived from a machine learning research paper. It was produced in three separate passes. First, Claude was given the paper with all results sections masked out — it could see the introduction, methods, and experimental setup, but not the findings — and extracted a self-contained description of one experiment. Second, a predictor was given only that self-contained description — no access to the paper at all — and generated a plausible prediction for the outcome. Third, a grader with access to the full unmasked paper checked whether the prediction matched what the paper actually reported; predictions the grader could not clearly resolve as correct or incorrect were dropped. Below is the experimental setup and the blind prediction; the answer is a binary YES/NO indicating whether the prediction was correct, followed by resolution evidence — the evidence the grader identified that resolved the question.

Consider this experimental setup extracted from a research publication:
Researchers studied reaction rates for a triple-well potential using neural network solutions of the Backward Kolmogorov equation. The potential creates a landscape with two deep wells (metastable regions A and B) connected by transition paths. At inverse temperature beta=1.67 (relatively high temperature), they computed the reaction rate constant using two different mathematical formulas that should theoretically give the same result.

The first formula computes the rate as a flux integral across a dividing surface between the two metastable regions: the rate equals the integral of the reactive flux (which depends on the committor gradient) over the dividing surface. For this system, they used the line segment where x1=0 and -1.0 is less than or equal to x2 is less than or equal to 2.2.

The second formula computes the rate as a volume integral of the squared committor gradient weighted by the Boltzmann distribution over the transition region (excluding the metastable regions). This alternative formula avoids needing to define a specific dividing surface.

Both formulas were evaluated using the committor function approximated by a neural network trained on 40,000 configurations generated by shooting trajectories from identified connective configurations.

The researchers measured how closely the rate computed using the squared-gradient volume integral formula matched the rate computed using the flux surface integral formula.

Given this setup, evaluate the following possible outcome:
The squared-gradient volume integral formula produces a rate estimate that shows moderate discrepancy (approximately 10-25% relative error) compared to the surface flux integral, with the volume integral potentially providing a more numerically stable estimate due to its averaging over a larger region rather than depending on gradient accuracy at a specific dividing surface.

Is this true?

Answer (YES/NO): NO